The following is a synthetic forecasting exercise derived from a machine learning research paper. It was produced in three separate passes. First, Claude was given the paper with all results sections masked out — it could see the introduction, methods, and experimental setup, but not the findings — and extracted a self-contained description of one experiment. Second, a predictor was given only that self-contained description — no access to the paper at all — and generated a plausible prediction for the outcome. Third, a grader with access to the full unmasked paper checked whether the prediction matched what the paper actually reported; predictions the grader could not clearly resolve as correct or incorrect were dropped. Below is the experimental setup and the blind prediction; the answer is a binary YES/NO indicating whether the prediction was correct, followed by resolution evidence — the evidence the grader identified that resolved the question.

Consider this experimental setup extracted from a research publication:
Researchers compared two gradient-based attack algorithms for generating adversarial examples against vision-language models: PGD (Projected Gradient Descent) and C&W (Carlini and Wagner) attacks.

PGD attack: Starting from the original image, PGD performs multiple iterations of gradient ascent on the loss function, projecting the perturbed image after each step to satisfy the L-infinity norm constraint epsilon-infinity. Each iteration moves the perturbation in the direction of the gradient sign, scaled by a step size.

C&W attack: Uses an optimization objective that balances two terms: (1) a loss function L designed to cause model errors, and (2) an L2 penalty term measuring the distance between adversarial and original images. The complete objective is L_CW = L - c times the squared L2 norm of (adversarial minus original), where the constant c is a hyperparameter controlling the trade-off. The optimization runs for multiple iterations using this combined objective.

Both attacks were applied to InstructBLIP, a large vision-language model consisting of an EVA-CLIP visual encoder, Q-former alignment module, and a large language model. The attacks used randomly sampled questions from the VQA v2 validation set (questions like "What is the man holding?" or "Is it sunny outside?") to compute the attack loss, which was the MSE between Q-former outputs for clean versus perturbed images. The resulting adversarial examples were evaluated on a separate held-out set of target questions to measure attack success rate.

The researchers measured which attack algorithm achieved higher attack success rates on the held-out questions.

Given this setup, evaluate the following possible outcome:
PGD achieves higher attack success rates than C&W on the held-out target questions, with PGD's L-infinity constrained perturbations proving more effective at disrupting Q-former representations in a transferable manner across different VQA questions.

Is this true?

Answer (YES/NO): NO